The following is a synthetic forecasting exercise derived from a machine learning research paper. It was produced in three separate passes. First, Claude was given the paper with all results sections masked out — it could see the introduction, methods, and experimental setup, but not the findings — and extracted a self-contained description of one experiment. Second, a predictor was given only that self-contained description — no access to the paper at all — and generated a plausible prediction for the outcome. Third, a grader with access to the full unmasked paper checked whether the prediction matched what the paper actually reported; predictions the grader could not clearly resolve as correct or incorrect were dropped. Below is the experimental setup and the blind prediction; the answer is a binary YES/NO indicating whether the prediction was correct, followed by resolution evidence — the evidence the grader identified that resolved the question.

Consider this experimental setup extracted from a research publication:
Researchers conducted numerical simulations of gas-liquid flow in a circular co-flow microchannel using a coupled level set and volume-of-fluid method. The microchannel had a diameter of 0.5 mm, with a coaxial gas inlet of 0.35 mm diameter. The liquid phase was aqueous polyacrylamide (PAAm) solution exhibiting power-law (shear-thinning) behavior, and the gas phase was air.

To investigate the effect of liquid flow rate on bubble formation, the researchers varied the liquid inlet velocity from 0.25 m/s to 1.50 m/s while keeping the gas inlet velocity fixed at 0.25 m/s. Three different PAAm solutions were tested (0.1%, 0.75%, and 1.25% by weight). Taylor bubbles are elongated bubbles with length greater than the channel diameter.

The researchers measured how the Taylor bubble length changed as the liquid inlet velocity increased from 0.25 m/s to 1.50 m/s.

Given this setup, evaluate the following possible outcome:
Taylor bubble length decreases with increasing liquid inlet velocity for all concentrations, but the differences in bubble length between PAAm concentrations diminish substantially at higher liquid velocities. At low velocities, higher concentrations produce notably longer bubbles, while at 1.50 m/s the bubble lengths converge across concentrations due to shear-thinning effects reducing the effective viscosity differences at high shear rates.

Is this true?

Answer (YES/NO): NO